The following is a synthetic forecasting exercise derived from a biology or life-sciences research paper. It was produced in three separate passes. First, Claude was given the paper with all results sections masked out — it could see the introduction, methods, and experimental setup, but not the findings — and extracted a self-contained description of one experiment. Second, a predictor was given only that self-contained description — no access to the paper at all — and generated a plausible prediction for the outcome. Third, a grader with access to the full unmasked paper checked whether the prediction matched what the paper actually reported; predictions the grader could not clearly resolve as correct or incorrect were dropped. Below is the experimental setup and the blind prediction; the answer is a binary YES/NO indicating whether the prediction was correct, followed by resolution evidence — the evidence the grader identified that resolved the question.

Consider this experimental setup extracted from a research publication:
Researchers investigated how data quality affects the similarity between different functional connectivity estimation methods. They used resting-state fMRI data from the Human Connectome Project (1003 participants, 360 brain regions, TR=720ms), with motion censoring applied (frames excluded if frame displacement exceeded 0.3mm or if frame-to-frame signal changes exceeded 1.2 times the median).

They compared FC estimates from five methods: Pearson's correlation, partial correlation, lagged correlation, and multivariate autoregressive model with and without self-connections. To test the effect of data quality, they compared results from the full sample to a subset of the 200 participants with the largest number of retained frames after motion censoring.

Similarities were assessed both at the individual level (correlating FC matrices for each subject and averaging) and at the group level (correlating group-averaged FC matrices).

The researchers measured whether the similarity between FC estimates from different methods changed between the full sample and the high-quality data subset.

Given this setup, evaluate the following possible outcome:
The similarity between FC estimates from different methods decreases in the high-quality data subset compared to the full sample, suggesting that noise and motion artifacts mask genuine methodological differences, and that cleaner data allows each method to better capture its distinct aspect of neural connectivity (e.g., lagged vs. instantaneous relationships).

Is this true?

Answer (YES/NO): NO